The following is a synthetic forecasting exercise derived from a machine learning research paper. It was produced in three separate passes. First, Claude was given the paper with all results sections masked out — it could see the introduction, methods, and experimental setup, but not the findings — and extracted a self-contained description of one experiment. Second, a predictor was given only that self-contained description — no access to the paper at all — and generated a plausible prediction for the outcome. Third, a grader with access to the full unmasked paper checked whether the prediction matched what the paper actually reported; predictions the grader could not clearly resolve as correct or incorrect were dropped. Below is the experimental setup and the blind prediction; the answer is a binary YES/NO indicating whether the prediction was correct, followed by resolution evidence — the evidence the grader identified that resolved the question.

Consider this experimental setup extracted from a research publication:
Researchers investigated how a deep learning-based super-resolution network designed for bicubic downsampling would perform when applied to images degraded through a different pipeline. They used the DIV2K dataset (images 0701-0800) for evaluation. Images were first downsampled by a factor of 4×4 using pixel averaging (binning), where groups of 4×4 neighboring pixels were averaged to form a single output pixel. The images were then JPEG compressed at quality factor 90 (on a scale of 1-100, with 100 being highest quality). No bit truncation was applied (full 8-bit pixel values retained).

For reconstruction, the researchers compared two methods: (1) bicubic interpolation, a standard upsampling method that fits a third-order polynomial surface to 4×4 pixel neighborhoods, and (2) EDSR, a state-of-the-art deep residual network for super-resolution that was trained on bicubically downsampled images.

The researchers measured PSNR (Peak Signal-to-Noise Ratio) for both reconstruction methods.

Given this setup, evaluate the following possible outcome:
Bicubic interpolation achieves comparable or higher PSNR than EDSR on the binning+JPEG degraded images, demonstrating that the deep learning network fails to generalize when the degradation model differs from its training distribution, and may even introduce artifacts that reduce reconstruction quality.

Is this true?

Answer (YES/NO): YES